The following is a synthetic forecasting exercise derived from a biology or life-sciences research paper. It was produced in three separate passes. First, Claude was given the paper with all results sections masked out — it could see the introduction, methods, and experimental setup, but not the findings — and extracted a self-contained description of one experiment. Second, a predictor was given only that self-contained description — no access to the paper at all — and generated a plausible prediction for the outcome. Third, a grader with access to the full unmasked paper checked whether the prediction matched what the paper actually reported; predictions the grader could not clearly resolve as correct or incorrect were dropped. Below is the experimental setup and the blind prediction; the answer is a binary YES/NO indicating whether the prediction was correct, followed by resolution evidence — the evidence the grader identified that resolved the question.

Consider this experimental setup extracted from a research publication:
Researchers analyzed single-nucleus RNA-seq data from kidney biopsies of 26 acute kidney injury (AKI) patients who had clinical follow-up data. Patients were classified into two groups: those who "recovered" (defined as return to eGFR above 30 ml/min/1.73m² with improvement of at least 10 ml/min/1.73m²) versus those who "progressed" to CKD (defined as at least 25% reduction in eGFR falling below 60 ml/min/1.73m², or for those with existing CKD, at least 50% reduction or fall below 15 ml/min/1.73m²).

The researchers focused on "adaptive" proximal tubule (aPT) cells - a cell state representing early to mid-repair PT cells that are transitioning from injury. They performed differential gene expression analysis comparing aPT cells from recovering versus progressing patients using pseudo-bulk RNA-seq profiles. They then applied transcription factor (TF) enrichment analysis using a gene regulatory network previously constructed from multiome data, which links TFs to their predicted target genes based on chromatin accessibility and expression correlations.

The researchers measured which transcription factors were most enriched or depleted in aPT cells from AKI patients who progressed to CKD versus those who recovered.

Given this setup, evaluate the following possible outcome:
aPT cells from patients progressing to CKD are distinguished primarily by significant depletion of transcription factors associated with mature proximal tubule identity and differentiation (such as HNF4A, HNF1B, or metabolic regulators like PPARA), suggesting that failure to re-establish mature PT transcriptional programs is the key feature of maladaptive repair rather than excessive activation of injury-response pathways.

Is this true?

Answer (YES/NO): NO